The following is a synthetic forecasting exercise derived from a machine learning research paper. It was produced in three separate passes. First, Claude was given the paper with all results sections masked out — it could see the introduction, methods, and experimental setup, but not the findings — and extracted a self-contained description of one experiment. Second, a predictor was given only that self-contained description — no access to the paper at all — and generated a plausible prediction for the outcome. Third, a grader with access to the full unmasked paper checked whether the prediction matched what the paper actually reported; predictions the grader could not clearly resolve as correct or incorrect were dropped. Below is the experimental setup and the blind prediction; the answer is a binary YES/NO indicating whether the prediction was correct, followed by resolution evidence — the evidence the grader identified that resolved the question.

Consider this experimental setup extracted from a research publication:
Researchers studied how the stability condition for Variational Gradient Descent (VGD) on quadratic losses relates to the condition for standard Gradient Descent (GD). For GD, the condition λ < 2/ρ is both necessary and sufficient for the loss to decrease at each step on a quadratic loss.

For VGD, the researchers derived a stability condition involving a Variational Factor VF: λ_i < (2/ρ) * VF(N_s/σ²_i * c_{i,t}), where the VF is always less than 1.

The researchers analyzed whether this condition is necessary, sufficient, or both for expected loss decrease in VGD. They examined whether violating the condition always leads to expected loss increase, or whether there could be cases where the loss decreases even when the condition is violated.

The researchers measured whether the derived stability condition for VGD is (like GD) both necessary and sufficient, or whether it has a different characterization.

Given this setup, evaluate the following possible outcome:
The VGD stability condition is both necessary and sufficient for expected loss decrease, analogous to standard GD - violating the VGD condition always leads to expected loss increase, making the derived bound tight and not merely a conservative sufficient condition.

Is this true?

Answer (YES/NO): NO